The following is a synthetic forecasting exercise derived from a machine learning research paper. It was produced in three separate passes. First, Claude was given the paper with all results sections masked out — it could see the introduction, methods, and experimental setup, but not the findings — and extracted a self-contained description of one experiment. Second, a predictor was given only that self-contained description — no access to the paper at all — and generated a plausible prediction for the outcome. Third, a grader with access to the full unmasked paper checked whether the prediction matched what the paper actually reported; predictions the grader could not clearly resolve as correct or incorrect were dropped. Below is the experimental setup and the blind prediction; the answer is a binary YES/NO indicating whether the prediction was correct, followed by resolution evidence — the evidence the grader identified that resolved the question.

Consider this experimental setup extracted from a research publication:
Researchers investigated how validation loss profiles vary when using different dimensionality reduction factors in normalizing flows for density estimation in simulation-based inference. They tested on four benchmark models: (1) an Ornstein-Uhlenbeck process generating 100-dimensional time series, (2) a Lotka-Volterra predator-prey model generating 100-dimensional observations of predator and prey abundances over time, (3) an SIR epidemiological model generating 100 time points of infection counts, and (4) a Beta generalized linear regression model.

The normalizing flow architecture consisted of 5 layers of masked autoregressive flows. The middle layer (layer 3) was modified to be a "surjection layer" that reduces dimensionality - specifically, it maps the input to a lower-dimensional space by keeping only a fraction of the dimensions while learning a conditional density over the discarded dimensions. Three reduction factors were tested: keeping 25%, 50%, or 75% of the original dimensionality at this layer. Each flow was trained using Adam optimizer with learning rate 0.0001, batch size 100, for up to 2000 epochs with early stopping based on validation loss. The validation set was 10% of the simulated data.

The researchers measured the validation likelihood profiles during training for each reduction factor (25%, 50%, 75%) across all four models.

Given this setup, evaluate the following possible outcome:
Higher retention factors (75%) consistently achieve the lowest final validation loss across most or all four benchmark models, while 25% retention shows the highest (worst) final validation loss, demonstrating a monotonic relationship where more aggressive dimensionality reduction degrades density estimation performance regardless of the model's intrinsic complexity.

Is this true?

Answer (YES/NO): NO